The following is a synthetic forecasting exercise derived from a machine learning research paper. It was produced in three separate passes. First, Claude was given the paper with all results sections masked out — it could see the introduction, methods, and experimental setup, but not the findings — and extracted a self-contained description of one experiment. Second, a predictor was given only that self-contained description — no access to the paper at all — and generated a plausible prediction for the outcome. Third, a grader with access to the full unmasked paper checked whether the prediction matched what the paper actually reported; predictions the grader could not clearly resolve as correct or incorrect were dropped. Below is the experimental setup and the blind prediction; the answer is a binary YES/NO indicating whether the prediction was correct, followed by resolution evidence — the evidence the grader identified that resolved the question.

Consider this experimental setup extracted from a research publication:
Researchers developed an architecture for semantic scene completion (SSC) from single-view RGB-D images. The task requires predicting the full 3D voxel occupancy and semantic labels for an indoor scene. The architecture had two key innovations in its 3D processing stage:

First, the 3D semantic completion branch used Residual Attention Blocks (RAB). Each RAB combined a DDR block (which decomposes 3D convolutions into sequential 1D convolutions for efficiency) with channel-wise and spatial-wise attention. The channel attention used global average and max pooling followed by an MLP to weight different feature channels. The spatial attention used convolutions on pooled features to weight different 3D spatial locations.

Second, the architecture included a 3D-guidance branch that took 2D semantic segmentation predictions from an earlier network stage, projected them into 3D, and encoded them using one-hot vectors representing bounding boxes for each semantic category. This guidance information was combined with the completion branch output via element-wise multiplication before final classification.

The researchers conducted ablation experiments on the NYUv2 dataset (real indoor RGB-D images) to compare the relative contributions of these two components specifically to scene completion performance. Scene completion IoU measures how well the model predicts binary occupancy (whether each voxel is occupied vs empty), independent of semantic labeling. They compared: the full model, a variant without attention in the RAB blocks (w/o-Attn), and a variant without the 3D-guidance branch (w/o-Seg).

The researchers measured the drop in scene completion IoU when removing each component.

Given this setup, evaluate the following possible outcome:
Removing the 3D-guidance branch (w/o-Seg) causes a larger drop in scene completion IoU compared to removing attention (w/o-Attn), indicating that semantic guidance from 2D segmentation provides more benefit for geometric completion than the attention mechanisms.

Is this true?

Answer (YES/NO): YES